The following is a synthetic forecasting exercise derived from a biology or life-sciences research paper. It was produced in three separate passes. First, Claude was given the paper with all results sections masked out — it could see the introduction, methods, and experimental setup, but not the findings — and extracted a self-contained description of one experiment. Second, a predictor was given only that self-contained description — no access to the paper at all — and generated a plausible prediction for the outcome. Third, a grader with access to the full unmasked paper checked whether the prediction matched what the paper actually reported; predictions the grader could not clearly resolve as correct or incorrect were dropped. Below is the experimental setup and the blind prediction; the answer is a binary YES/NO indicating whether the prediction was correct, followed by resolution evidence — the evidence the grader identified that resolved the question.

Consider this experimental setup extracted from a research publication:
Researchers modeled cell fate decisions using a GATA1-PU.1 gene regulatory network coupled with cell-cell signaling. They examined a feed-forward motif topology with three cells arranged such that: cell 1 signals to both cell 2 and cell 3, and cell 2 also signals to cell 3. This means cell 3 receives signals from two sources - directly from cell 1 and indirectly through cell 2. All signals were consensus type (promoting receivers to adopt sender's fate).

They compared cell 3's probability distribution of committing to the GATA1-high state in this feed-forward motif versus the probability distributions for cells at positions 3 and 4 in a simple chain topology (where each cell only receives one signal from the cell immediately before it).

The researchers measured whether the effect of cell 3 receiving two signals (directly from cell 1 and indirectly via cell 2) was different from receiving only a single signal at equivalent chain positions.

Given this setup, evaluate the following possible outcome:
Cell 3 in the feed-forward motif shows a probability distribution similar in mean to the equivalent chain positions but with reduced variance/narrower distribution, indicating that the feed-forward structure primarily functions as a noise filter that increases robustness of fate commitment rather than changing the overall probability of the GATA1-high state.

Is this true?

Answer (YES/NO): NO